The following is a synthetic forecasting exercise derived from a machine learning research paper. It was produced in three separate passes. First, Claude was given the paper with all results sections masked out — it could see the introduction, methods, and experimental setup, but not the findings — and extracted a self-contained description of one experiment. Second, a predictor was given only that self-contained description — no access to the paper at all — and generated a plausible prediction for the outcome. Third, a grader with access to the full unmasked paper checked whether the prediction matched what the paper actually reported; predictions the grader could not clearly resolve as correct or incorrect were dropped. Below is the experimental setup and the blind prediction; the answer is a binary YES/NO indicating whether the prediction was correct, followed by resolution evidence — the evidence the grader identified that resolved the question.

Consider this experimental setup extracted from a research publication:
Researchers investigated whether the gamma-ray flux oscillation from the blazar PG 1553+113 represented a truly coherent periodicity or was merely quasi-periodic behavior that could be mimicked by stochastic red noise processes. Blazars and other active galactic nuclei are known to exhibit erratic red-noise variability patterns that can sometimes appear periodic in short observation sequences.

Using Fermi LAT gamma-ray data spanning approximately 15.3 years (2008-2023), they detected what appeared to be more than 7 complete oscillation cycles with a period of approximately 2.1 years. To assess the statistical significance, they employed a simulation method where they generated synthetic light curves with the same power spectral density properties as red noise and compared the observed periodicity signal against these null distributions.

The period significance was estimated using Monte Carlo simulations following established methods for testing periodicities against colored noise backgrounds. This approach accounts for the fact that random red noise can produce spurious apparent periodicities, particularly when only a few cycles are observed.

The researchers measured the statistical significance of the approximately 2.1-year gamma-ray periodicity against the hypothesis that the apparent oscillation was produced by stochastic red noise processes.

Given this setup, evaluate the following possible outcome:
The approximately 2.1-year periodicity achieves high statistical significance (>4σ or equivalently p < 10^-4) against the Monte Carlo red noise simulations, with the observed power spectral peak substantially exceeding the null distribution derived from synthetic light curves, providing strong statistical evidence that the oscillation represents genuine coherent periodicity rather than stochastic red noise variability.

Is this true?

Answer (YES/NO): YES